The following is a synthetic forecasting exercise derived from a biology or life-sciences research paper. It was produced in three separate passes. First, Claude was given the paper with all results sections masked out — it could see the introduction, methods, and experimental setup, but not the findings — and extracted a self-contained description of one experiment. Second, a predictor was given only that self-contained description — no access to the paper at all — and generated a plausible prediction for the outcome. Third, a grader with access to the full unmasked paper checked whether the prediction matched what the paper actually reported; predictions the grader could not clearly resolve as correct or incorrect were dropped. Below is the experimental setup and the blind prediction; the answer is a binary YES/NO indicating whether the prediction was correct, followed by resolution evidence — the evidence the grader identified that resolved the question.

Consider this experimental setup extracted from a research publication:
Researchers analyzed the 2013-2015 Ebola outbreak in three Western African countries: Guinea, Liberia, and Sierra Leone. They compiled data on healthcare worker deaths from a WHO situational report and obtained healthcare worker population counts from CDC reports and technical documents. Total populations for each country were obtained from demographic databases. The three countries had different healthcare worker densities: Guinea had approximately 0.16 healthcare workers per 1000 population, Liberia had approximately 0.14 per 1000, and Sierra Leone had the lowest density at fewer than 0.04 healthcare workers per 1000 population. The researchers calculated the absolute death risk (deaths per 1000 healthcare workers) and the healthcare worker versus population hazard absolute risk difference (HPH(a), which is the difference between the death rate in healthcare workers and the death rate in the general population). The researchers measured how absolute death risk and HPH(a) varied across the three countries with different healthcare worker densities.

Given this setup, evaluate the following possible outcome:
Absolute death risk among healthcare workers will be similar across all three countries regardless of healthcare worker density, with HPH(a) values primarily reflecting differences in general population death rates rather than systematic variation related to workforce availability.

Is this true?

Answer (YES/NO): NO